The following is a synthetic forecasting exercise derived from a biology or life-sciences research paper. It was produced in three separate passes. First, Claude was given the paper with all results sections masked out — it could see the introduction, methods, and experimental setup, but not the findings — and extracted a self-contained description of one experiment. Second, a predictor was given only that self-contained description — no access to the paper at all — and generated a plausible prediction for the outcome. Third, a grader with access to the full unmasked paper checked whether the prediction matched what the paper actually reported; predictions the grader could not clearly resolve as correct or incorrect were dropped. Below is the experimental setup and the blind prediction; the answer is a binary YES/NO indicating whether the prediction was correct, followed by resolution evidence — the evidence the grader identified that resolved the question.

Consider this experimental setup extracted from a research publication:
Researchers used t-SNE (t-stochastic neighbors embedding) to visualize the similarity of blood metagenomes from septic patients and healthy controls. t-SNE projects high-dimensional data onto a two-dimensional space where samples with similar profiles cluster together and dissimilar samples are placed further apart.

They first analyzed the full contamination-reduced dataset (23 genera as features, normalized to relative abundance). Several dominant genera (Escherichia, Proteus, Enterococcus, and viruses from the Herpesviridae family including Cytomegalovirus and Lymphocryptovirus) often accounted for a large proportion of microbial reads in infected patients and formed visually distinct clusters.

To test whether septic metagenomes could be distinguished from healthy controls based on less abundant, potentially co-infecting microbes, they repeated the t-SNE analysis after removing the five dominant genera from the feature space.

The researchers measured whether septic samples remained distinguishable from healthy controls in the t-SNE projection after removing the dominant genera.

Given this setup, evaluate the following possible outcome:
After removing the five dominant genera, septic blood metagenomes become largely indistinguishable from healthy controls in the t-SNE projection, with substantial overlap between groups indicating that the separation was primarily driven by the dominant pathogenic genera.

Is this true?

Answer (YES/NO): NO